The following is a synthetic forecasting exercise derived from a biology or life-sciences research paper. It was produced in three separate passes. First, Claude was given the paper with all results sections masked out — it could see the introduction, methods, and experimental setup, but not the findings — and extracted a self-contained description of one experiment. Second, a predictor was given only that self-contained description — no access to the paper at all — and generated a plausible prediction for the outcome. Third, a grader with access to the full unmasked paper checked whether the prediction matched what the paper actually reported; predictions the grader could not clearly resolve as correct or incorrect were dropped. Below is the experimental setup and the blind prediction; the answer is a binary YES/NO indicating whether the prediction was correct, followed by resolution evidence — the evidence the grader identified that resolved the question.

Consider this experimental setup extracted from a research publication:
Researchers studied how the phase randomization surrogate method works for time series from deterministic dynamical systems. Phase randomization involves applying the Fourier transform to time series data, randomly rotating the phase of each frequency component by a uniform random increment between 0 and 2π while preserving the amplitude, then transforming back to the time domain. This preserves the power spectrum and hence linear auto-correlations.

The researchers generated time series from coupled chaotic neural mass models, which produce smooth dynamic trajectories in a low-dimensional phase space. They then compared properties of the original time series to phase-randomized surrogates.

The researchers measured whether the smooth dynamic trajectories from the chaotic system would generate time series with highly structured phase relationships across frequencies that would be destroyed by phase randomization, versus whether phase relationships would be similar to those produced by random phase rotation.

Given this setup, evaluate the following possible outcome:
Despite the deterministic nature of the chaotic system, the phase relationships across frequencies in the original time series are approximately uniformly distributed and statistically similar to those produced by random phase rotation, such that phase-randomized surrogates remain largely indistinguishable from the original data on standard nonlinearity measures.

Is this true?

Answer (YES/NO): NO